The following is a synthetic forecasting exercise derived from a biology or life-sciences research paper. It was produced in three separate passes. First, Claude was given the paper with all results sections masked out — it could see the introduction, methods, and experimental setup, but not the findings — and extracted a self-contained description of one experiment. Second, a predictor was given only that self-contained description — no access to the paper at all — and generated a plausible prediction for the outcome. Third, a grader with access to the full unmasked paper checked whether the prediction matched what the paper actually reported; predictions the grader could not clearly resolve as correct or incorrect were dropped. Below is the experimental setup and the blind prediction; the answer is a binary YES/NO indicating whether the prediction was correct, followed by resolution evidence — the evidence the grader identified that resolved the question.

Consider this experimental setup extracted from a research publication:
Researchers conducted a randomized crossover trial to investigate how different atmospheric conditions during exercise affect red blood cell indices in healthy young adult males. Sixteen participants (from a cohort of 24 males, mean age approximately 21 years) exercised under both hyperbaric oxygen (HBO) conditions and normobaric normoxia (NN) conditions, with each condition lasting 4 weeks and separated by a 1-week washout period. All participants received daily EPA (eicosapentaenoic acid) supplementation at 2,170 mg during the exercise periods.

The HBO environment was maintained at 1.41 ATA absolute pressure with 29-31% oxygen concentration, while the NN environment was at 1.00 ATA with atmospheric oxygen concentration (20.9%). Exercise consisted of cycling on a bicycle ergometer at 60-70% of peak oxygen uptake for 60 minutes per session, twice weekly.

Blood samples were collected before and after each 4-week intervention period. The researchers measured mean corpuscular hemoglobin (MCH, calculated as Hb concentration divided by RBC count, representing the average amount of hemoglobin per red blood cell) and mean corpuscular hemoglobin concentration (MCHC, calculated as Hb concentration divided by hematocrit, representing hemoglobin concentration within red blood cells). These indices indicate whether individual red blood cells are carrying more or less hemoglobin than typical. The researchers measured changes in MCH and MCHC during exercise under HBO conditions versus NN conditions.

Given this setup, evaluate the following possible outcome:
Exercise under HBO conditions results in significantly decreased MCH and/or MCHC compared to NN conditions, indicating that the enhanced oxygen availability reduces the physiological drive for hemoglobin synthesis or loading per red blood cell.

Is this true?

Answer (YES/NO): NO